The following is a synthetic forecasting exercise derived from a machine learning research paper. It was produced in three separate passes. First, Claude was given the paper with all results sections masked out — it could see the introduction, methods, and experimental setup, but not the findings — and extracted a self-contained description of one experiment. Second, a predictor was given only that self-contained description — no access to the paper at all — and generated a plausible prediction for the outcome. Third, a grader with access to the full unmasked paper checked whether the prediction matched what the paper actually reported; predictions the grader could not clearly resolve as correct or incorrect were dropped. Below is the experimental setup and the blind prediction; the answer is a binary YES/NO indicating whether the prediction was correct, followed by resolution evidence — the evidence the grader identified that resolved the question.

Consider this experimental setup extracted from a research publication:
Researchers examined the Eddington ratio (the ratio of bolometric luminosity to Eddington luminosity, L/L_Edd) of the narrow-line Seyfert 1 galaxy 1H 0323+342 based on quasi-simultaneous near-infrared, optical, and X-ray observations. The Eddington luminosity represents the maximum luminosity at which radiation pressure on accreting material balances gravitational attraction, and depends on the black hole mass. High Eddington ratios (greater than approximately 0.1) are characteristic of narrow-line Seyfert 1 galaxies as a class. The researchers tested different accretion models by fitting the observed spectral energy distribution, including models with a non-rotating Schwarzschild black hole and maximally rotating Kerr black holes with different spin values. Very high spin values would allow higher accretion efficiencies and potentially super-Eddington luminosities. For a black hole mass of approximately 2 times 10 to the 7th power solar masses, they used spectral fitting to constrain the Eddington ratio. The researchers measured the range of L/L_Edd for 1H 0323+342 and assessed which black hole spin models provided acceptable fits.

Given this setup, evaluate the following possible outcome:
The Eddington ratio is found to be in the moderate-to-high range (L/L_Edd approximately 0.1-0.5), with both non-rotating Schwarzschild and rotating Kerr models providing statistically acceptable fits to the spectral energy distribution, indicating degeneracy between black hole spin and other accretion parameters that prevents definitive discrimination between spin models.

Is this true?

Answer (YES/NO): NO